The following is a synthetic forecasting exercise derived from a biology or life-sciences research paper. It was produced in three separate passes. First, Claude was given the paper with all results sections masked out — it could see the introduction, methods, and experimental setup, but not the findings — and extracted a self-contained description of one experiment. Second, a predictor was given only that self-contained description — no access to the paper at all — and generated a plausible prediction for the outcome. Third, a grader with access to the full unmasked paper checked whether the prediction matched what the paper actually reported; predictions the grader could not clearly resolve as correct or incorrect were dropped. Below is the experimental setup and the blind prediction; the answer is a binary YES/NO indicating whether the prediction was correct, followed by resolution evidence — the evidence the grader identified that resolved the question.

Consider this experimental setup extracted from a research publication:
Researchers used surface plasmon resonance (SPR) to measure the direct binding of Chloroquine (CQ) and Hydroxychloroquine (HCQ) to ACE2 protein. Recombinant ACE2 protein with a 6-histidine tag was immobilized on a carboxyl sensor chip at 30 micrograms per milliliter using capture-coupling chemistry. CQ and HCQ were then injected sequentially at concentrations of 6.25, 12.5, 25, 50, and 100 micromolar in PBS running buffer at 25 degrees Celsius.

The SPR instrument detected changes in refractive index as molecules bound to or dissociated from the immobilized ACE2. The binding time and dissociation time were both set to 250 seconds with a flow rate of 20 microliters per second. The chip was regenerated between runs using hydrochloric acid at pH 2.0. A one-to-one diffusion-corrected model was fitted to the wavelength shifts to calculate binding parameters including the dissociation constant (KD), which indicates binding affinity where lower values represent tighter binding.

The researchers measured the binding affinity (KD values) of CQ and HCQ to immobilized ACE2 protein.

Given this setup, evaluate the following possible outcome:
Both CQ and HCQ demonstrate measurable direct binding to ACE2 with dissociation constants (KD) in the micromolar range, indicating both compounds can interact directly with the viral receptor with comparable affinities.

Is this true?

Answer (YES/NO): NO